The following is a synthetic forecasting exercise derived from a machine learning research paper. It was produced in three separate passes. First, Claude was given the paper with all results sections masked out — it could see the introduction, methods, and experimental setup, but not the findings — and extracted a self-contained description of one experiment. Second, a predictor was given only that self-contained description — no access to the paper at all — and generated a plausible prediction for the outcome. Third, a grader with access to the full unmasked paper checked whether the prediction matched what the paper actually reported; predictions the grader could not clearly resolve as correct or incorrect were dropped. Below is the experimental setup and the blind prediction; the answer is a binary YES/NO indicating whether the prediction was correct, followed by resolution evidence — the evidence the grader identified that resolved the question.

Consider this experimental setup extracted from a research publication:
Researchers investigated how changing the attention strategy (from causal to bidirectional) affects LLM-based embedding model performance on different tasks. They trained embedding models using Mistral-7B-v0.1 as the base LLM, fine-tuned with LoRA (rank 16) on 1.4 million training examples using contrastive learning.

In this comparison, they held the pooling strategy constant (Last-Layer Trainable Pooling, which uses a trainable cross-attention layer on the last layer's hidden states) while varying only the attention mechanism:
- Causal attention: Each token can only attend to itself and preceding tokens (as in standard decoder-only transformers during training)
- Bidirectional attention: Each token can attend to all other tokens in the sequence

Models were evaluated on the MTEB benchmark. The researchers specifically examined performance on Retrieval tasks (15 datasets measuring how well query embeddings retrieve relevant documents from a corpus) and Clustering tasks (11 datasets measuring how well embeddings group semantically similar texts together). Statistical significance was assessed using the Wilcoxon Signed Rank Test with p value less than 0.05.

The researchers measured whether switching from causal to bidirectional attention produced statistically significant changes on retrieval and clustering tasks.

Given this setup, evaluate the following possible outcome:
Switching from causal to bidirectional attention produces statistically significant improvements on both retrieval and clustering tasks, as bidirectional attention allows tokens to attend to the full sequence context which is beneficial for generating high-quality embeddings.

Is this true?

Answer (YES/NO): NO